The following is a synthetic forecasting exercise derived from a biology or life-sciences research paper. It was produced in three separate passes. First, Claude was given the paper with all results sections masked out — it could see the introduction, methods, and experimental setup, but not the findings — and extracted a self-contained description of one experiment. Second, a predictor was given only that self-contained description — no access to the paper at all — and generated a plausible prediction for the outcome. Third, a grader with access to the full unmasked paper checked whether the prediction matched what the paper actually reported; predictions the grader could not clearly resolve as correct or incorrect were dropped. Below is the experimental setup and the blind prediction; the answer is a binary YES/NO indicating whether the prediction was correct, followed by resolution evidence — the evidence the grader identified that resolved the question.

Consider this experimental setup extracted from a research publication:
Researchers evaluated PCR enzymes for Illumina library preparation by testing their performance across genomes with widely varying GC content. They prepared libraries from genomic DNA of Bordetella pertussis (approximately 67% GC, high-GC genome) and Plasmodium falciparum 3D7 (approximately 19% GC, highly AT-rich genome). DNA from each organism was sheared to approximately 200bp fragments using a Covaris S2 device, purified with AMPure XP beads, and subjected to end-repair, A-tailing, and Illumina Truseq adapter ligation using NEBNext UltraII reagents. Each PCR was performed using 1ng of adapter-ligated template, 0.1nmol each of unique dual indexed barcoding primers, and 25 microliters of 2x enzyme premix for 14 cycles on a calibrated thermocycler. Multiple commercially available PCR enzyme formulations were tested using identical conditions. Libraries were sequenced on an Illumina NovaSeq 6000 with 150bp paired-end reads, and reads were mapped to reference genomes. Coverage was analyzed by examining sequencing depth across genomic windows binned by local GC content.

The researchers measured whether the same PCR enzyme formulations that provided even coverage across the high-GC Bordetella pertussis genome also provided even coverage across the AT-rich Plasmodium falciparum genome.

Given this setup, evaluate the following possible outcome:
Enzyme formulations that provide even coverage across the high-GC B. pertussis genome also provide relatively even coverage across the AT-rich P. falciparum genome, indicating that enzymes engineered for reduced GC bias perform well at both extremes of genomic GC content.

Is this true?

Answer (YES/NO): YES